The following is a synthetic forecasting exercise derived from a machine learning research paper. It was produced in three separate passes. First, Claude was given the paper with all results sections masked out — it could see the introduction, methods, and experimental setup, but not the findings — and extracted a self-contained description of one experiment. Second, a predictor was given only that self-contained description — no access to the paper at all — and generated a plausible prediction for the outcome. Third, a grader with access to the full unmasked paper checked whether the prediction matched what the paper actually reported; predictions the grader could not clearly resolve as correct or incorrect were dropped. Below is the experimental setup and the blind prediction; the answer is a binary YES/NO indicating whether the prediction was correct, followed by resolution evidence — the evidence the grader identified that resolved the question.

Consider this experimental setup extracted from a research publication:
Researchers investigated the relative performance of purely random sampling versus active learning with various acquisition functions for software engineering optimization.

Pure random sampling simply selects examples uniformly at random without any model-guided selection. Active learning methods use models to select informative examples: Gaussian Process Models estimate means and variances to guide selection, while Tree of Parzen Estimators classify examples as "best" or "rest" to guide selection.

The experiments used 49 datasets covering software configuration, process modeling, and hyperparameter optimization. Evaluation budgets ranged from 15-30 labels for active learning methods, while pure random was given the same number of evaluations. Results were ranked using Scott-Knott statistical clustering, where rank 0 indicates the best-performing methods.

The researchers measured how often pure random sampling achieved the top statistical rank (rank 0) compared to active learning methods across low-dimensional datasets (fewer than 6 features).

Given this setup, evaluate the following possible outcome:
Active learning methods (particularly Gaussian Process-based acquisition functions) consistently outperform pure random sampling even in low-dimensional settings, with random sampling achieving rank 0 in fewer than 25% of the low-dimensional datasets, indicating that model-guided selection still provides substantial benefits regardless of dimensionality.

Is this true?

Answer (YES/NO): NO